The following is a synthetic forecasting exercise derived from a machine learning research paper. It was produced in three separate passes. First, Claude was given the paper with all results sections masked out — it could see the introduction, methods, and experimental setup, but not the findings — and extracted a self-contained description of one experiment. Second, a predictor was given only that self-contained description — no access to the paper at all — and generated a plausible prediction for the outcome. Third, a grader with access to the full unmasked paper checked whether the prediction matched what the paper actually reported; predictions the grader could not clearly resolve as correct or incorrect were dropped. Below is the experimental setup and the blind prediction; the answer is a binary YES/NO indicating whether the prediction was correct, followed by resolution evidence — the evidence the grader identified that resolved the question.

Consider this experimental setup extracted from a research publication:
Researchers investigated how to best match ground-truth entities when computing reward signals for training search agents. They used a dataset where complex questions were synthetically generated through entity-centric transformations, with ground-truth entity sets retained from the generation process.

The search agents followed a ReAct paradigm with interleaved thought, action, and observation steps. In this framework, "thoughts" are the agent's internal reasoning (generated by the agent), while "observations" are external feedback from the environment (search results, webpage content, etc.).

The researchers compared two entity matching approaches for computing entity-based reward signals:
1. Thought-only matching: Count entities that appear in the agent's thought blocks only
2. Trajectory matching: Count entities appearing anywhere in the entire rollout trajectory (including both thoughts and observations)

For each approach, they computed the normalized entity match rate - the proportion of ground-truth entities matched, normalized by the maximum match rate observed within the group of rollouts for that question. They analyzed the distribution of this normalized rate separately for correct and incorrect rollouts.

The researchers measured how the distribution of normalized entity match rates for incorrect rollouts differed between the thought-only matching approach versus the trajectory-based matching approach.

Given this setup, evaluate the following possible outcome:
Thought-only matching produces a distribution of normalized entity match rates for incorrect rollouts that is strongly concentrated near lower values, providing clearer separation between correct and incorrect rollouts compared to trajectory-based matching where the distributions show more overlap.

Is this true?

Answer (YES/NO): YES